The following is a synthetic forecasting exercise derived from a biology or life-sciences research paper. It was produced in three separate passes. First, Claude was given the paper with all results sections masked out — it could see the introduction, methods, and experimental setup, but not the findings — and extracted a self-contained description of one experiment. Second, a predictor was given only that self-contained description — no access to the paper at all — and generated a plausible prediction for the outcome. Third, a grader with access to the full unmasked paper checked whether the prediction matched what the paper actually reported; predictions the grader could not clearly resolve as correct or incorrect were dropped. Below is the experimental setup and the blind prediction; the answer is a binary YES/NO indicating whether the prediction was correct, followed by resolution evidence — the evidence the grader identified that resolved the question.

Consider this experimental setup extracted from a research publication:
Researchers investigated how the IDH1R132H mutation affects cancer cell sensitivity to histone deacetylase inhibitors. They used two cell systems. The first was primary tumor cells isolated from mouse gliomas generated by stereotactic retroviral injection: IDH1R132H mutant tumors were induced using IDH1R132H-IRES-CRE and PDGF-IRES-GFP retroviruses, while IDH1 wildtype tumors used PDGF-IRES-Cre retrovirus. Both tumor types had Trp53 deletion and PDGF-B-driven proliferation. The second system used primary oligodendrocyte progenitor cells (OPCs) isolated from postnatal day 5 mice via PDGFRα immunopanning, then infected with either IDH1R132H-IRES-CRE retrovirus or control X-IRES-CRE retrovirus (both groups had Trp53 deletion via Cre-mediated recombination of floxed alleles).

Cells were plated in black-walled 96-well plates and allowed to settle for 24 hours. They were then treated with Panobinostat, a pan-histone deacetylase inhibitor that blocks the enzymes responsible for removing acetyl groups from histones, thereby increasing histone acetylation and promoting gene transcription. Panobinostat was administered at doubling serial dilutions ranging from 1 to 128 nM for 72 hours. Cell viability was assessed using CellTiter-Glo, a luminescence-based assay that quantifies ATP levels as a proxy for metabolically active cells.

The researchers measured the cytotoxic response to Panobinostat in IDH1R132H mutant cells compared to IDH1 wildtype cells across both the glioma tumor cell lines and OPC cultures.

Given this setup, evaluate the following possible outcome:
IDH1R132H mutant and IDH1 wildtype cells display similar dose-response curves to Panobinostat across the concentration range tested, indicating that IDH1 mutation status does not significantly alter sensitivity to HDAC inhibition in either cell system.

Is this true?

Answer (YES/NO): NO